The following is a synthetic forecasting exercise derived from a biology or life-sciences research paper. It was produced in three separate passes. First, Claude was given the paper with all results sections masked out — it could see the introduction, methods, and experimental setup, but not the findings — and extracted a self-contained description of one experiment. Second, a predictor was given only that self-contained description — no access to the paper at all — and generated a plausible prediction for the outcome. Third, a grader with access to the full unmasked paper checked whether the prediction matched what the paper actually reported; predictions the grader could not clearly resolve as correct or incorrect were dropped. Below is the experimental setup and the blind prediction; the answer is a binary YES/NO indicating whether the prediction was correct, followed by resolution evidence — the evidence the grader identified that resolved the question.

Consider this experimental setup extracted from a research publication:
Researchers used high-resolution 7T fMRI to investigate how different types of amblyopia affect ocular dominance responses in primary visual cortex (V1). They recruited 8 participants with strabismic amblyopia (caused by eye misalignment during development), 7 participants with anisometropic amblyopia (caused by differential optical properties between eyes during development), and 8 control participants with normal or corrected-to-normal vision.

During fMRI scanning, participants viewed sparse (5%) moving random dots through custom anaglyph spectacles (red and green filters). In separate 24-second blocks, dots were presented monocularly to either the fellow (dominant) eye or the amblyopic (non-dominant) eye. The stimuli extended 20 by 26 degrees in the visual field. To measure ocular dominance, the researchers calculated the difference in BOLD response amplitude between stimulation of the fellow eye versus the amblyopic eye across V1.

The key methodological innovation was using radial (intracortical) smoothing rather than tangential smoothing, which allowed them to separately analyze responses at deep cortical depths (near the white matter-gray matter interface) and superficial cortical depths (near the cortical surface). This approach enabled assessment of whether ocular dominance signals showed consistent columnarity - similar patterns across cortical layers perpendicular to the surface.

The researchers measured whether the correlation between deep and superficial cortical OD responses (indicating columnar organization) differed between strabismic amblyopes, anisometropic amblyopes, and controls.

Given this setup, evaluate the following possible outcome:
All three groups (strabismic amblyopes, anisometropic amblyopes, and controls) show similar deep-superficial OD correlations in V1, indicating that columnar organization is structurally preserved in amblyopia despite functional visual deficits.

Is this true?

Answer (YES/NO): NO